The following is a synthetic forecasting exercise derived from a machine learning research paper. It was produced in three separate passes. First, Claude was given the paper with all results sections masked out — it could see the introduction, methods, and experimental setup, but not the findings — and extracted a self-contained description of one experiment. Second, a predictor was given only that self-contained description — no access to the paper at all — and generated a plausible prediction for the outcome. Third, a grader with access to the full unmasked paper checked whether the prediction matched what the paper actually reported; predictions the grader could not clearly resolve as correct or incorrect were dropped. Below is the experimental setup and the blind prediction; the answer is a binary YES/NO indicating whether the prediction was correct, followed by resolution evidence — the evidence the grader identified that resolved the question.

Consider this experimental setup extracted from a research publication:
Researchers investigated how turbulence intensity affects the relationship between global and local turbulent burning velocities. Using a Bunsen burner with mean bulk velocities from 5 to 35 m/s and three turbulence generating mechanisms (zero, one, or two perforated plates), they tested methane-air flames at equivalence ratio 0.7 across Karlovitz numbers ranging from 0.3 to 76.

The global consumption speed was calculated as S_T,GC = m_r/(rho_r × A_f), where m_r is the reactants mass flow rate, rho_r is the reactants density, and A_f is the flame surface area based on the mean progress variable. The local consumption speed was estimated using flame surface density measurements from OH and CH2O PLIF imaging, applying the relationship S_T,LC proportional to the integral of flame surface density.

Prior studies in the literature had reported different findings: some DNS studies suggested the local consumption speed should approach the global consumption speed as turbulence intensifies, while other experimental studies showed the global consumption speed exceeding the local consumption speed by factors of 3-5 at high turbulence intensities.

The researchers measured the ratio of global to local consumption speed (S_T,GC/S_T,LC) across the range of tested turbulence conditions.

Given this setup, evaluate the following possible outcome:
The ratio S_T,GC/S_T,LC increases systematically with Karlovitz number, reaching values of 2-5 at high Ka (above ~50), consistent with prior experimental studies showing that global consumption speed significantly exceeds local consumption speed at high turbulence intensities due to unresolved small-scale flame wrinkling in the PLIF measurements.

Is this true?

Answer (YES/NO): NO